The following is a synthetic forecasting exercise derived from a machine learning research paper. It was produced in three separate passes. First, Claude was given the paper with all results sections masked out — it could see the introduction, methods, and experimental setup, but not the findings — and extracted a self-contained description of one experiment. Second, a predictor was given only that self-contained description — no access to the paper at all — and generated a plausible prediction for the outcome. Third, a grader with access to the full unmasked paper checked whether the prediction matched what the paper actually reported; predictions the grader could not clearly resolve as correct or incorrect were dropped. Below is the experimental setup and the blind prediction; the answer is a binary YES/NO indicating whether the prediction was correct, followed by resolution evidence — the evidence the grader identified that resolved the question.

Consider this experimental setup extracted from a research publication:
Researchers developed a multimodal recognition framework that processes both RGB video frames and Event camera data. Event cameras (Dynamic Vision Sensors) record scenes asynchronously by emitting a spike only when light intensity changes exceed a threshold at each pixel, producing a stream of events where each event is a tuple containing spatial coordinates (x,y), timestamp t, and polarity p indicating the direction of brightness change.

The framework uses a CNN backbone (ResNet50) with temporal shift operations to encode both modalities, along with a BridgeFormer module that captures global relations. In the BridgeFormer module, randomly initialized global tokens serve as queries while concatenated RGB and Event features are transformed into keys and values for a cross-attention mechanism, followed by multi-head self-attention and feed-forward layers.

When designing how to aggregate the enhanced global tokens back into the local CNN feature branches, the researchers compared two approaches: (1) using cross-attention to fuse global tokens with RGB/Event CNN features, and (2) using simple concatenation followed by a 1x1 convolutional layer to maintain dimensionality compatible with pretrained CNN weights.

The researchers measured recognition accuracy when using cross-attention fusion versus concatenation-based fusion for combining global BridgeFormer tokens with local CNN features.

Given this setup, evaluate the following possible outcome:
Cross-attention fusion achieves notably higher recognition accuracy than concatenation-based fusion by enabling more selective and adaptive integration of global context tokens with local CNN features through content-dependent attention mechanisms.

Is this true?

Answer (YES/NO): NO